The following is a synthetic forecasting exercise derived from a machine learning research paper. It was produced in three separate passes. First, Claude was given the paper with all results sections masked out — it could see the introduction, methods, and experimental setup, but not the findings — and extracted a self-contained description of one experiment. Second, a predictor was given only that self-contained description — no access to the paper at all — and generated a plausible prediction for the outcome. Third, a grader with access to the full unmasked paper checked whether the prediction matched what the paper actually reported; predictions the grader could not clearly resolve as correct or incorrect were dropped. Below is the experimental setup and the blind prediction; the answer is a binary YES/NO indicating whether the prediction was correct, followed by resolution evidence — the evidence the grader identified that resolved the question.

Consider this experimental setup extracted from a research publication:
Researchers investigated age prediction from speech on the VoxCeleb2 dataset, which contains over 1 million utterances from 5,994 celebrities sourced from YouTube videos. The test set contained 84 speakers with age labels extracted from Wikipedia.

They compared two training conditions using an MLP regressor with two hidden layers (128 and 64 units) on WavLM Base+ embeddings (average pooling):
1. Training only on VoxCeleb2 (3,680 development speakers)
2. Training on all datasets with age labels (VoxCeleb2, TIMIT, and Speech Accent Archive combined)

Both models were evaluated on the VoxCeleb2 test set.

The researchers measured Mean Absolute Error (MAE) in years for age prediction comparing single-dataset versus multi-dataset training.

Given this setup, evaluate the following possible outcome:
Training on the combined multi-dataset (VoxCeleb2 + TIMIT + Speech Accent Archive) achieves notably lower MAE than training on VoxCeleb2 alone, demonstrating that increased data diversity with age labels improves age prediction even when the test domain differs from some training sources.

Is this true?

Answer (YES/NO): NO